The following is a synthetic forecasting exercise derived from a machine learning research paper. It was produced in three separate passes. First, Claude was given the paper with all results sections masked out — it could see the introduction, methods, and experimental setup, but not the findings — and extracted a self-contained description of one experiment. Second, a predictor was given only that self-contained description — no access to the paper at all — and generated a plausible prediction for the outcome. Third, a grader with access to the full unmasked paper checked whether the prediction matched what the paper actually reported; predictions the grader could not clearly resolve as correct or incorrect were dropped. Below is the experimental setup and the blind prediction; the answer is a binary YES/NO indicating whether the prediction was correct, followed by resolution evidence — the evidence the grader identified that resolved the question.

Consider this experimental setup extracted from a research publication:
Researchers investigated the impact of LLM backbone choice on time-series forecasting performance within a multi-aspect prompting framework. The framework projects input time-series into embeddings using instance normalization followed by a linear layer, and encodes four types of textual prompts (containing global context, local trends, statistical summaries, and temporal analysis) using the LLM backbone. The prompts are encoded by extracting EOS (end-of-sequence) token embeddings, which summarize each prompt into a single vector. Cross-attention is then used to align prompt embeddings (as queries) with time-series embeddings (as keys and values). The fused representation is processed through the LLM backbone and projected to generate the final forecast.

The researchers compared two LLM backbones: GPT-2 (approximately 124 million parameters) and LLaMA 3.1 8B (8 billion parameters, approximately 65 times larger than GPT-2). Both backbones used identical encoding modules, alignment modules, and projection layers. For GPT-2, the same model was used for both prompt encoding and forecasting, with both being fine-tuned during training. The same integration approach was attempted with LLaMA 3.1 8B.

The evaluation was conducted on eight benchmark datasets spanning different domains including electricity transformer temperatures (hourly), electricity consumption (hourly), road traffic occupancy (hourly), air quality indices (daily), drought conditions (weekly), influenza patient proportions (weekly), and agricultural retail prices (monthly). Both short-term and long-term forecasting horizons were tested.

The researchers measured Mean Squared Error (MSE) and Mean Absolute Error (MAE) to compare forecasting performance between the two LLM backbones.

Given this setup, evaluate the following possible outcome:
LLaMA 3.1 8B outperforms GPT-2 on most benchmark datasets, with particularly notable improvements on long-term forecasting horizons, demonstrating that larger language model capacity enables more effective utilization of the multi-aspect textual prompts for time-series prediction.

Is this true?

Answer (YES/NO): NO